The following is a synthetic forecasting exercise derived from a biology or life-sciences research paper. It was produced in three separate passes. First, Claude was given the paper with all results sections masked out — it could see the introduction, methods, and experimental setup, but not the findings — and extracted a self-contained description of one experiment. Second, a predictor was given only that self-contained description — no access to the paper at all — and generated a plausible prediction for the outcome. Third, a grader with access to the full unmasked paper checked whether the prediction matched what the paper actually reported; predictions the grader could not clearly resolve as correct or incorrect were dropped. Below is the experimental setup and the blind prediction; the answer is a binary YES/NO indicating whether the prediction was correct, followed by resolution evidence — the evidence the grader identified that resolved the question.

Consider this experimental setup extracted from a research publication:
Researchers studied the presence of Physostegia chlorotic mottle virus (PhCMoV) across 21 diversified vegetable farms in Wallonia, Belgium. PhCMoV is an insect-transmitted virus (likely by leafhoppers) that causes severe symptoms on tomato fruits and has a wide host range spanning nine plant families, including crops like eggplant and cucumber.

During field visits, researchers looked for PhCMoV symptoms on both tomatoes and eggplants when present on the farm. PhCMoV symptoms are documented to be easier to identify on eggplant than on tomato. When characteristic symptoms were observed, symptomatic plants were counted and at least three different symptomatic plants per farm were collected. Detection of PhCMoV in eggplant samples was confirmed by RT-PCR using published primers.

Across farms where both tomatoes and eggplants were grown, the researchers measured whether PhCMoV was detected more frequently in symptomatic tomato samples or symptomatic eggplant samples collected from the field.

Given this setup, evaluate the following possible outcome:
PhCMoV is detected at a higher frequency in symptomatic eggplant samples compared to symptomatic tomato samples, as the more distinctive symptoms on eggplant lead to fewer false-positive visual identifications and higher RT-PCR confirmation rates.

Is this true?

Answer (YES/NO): NO